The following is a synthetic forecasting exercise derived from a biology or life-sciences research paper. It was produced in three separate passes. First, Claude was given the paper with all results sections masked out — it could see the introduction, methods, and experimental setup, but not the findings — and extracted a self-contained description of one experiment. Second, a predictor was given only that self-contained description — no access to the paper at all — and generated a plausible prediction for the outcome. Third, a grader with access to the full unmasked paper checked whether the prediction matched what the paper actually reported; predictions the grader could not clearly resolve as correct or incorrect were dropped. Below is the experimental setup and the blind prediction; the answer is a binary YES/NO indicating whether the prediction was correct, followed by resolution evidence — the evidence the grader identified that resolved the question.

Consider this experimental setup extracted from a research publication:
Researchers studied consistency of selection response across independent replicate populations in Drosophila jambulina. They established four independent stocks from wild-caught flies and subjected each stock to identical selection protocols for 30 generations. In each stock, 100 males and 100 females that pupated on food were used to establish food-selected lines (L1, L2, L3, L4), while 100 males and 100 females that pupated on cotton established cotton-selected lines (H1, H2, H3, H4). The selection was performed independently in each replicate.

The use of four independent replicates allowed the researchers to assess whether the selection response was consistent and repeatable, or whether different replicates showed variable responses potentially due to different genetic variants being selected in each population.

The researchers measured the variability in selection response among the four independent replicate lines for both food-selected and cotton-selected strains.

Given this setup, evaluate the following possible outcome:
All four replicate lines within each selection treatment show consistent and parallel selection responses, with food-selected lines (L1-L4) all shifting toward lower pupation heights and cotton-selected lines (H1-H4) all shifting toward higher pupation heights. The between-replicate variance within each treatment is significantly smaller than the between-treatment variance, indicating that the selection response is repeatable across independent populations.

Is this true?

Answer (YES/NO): YES